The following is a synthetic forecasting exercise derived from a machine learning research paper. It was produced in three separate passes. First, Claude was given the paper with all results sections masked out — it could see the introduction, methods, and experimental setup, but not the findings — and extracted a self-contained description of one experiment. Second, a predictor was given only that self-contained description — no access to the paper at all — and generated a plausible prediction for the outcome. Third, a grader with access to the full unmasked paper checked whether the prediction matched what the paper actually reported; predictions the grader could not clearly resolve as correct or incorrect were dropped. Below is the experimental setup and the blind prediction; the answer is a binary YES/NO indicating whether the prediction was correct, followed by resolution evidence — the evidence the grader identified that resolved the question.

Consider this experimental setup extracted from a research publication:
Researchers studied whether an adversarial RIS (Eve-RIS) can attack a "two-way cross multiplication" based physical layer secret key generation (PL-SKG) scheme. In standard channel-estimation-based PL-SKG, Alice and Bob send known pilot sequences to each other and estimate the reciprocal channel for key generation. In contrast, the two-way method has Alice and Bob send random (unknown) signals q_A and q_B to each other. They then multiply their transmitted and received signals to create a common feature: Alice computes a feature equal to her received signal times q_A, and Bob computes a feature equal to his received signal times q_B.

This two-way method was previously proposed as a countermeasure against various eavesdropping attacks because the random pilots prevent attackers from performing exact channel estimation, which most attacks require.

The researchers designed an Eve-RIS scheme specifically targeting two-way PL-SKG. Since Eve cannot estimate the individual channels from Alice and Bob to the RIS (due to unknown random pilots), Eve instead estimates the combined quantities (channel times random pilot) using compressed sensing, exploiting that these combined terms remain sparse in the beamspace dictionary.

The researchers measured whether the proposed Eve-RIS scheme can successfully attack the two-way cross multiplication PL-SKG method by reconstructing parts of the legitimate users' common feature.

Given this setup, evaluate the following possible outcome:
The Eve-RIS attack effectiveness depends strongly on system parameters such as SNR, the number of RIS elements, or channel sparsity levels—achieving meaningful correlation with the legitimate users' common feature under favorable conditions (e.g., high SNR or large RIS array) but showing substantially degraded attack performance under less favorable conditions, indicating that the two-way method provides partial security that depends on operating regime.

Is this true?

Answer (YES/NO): NO